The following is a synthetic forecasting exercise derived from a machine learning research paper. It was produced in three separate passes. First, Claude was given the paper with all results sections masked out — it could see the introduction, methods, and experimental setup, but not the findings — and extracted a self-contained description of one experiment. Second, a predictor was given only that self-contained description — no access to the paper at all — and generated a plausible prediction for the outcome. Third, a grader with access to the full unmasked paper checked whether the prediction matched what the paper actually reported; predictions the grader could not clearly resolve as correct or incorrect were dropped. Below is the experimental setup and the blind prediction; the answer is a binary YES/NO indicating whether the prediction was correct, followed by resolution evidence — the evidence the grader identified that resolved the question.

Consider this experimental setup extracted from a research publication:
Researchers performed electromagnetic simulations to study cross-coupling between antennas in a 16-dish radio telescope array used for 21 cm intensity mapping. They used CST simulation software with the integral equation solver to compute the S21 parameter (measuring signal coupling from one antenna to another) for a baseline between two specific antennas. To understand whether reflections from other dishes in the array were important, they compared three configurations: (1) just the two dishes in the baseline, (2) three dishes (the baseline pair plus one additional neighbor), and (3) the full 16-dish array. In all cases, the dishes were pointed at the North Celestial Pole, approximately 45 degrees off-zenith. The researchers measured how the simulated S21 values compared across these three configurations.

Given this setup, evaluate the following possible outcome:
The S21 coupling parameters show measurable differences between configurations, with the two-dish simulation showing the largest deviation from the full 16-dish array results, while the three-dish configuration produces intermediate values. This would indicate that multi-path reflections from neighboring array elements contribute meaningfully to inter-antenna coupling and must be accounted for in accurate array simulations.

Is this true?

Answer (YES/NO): NO